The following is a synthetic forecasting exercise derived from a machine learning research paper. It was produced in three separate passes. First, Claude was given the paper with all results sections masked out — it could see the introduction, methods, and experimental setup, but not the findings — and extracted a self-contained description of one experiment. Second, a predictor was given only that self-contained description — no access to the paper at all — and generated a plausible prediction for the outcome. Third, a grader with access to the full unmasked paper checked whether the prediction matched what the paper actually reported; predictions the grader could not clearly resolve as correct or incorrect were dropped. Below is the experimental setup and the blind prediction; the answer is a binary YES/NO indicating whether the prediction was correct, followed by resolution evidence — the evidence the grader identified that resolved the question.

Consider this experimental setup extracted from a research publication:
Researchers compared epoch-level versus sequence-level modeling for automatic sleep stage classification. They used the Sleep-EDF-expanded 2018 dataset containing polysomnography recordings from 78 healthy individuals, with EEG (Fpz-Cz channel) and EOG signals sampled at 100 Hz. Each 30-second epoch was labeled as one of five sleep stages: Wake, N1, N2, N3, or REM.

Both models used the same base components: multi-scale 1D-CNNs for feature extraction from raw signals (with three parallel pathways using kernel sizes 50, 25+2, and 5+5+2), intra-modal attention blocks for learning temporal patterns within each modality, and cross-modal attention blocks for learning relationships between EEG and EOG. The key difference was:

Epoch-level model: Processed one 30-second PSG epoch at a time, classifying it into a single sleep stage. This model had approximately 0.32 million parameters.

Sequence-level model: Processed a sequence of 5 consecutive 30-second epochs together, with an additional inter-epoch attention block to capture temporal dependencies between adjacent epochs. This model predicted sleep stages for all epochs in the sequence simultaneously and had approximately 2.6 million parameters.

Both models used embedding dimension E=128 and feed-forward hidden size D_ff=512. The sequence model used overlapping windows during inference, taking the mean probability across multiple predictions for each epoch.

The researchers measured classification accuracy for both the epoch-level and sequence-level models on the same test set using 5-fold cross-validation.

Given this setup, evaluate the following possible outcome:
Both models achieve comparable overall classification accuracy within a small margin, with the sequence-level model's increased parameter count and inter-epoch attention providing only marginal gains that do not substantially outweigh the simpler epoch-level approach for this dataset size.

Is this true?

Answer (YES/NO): NO